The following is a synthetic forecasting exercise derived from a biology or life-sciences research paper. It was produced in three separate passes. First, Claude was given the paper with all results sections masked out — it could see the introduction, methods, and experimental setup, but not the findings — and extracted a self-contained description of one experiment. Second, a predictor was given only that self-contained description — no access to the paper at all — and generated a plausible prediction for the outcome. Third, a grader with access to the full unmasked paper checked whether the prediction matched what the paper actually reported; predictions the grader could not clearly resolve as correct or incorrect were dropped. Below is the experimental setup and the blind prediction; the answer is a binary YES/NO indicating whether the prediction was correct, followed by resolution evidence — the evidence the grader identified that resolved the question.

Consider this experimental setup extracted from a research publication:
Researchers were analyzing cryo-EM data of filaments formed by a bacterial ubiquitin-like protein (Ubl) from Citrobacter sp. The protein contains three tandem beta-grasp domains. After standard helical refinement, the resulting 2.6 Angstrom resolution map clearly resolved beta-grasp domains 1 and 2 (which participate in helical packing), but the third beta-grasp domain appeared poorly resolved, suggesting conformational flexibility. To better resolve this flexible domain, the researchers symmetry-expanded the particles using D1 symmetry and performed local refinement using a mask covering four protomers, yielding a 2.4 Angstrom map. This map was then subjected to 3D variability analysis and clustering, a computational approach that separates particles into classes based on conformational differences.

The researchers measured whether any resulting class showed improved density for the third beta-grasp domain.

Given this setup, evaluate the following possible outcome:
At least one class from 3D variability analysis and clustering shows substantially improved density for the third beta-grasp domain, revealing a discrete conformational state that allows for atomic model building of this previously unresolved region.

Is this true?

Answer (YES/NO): YES